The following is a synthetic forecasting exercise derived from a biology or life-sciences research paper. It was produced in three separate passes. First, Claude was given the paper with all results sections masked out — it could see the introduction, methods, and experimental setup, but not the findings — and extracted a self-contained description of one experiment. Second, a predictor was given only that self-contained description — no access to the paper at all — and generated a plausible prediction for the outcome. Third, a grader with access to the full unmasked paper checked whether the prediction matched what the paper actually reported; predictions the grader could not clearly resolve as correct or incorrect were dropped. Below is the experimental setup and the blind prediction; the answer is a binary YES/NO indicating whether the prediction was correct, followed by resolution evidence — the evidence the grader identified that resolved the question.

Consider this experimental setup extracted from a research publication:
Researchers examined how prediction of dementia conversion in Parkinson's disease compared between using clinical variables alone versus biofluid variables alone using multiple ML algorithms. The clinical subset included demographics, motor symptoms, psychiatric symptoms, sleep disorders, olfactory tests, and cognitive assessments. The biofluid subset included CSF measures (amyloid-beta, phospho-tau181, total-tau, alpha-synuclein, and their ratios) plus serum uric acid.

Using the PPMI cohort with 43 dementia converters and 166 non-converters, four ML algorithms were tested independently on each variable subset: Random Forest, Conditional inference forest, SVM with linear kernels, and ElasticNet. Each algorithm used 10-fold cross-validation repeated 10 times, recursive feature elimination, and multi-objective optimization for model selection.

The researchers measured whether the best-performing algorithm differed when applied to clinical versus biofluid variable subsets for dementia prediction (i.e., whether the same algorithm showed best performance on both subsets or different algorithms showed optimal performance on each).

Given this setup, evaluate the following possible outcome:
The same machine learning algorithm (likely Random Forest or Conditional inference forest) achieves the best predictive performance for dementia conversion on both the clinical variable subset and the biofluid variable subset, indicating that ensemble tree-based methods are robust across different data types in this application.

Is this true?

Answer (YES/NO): NO